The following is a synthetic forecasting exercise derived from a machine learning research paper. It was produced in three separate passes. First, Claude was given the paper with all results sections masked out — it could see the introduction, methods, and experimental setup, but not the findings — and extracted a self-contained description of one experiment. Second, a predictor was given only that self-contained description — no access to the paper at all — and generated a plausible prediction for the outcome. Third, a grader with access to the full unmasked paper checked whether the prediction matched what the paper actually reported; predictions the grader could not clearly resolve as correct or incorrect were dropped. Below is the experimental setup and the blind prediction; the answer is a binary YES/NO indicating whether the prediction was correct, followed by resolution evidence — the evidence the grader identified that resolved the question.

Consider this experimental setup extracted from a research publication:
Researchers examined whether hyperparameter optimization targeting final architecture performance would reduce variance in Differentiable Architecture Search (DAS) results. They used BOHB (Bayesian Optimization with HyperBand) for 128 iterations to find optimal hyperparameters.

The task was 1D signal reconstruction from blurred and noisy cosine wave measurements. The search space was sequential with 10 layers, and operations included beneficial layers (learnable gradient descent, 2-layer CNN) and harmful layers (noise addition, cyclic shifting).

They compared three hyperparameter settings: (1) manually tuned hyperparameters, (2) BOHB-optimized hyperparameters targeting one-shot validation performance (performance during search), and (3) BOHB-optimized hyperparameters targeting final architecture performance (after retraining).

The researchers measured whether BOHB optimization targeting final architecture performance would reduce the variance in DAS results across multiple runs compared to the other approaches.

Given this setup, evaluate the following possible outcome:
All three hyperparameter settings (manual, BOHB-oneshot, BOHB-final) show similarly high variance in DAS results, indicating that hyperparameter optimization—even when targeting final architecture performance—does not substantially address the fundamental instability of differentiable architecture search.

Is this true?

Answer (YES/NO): YES